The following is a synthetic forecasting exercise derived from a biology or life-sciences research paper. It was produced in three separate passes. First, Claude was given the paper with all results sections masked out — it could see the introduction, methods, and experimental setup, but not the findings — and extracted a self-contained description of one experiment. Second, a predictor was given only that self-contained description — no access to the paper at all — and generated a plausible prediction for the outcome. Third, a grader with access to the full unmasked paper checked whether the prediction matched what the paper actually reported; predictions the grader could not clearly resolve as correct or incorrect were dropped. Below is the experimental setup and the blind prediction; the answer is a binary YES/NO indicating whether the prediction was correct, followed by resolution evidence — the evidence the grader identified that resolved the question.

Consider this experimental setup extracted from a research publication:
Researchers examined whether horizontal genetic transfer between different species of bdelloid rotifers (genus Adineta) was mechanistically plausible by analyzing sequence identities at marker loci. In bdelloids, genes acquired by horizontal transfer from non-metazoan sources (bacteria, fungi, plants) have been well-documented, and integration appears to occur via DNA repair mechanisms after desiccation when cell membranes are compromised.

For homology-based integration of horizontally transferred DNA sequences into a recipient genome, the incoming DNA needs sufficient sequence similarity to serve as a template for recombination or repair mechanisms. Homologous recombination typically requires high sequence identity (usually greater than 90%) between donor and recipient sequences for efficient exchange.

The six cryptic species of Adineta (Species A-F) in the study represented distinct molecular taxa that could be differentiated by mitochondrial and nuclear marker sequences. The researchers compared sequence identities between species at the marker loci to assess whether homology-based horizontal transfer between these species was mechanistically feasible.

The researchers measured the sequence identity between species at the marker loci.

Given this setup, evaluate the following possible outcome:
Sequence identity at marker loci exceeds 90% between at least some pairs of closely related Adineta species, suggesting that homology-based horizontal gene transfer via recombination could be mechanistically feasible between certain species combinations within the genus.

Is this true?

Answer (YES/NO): NO